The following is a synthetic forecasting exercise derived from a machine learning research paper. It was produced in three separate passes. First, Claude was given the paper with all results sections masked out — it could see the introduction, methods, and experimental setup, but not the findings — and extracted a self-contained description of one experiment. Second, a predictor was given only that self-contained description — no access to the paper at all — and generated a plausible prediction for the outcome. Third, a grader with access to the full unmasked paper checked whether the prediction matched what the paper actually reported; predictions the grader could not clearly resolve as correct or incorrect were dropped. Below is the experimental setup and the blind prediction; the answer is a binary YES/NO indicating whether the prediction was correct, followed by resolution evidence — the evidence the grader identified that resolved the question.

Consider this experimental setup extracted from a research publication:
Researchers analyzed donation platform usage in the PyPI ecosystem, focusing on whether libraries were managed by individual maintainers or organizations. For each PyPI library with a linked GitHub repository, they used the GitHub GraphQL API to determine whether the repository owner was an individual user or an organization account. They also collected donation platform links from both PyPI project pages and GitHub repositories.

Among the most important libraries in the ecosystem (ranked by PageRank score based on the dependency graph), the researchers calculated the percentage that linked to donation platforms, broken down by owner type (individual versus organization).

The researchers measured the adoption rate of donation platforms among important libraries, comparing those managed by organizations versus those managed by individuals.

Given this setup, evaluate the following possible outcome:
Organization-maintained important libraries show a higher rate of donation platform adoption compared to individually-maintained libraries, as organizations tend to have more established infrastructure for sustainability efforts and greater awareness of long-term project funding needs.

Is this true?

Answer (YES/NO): YES